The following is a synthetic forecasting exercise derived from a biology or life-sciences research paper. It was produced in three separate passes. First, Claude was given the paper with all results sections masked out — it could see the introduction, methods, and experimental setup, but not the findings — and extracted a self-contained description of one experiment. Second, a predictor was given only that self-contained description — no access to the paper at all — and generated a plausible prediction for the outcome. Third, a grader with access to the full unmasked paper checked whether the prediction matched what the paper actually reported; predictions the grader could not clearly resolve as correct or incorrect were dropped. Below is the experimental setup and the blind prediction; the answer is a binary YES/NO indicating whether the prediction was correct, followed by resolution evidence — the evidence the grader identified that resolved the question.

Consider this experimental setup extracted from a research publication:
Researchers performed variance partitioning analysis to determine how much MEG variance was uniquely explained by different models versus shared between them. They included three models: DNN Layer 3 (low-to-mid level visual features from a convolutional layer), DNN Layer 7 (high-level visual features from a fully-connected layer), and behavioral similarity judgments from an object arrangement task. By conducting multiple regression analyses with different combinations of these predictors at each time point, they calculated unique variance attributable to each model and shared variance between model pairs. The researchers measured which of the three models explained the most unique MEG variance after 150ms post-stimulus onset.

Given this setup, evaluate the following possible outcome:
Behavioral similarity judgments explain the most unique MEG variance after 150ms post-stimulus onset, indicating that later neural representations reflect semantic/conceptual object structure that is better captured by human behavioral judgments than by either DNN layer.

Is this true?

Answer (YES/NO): YES